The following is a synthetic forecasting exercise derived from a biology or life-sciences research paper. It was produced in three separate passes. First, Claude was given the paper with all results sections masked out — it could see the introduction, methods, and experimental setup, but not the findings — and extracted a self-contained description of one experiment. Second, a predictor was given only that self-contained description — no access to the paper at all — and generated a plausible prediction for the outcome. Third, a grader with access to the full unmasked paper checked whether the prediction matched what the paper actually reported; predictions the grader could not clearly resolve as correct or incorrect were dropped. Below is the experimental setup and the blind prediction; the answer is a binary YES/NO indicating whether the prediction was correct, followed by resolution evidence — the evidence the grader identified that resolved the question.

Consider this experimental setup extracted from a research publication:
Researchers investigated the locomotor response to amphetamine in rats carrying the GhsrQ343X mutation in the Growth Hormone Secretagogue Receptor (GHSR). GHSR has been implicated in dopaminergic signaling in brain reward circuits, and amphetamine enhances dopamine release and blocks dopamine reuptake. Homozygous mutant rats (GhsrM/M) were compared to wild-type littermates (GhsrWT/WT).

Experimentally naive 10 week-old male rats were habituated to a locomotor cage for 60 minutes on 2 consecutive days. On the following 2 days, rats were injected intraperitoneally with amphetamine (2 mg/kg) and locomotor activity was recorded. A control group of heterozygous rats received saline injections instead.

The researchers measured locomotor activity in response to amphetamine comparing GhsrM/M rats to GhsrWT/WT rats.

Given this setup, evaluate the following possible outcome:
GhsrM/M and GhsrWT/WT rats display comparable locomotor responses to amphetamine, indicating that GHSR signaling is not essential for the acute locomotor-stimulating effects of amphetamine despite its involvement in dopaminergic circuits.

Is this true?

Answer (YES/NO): YES